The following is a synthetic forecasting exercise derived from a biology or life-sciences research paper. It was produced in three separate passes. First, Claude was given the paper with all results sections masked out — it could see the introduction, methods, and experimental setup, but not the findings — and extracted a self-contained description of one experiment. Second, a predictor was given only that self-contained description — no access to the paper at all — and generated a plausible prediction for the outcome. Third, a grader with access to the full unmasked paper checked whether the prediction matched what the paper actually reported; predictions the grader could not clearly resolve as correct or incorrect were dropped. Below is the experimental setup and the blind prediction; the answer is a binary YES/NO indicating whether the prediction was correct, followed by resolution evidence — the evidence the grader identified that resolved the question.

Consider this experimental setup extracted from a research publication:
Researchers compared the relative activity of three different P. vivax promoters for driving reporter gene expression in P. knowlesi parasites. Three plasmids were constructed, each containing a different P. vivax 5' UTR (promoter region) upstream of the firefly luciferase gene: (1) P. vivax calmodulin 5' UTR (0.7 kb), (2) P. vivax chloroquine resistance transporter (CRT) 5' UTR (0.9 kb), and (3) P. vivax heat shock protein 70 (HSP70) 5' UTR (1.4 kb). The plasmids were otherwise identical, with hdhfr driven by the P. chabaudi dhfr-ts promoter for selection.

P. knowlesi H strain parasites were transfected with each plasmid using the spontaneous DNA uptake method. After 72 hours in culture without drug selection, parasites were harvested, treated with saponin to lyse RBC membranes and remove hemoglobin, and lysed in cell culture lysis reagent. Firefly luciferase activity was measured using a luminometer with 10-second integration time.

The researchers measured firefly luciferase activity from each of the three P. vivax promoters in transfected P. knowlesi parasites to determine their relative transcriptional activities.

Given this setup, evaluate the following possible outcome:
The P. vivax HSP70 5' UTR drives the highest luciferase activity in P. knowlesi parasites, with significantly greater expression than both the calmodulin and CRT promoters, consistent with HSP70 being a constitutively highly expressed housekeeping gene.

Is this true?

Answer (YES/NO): YES